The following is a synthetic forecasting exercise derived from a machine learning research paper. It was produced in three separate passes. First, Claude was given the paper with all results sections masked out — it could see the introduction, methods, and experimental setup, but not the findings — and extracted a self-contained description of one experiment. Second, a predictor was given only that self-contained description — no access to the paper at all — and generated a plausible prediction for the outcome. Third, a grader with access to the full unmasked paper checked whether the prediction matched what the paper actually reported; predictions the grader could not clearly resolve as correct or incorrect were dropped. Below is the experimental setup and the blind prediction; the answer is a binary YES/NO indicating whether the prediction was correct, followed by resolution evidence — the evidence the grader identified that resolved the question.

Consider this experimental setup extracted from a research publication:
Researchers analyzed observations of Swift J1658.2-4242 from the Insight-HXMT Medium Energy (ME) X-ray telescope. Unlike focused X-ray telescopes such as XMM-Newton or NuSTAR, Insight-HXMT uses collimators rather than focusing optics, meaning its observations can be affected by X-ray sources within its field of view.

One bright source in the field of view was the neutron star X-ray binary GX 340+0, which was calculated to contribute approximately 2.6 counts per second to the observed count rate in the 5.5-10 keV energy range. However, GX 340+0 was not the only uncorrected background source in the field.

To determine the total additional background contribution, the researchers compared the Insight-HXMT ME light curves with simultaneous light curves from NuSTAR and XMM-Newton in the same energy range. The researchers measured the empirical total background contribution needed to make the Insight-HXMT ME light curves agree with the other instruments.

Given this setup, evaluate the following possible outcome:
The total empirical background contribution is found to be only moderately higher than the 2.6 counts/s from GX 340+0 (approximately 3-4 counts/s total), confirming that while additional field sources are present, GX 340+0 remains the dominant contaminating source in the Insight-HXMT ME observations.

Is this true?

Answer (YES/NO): YES